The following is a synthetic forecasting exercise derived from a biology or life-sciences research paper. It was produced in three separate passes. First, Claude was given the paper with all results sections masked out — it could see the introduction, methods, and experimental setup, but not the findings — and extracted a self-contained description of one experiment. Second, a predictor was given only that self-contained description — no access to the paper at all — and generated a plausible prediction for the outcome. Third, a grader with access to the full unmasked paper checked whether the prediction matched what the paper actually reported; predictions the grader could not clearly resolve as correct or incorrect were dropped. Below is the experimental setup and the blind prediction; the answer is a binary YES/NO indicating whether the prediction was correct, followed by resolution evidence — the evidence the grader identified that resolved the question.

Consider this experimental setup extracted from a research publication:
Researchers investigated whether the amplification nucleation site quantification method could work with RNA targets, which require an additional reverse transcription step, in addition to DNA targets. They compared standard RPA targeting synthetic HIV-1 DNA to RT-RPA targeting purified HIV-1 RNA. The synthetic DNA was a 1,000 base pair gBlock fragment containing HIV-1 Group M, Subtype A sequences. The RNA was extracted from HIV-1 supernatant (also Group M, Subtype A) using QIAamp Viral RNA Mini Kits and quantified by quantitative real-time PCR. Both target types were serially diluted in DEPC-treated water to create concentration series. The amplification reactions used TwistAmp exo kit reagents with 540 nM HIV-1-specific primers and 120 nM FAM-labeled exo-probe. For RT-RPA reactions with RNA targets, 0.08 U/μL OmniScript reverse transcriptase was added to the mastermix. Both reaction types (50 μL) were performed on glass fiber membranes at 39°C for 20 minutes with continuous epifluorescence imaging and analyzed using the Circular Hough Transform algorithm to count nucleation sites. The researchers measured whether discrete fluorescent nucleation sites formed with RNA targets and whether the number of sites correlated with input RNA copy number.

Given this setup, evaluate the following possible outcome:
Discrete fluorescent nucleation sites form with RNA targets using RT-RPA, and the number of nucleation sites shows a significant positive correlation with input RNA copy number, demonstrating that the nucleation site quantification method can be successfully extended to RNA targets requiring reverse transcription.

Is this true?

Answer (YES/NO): YES